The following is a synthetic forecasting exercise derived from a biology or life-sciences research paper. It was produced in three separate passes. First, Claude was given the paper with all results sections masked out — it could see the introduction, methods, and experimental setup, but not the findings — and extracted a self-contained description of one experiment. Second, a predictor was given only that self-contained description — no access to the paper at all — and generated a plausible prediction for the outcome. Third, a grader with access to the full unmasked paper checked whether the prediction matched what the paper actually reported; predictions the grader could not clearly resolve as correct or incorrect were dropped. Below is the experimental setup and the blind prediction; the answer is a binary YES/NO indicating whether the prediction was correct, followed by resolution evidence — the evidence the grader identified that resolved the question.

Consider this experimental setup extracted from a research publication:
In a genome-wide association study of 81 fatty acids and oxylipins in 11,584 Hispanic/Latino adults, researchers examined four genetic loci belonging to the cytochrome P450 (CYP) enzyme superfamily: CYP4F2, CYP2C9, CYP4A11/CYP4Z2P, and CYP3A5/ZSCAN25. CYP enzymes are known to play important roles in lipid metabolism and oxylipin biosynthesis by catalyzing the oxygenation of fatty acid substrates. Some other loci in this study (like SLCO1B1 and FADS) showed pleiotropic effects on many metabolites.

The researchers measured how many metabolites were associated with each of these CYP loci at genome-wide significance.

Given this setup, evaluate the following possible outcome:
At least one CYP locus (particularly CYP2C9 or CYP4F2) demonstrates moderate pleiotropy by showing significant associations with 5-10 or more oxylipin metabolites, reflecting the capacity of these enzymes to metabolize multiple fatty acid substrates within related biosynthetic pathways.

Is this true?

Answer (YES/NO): NO